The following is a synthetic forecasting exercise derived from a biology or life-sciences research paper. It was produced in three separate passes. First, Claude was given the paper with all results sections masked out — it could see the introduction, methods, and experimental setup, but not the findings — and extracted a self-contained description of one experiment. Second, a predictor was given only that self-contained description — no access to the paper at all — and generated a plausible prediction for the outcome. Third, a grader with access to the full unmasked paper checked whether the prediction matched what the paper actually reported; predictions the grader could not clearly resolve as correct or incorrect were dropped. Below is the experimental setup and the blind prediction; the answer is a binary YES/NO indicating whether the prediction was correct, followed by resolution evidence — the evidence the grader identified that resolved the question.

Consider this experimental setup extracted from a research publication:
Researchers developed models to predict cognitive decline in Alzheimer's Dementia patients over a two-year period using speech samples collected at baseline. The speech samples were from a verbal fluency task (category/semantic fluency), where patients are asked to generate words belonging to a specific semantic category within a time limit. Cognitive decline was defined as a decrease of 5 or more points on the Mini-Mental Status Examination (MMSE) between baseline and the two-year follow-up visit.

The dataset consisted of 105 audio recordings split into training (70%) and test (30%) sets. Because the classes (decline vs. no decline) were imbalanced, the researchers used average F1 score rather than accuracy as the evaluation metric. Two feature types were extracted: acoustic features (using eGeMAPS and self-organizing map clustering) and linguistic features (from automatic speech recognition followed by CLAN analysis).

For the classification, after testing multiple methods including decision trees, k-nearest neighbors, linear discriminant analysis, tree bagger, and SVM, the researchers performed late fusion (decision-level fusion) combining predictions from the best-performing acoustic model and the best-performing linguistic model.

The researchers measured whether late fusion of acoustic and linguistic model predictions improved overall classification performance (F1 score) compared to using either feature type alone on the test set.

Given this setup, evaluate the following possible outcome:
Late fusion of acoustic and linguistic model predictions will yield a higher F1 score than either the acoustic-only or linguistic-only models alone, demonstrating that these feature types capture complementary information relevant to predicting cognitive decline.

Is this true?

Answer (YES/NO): NO